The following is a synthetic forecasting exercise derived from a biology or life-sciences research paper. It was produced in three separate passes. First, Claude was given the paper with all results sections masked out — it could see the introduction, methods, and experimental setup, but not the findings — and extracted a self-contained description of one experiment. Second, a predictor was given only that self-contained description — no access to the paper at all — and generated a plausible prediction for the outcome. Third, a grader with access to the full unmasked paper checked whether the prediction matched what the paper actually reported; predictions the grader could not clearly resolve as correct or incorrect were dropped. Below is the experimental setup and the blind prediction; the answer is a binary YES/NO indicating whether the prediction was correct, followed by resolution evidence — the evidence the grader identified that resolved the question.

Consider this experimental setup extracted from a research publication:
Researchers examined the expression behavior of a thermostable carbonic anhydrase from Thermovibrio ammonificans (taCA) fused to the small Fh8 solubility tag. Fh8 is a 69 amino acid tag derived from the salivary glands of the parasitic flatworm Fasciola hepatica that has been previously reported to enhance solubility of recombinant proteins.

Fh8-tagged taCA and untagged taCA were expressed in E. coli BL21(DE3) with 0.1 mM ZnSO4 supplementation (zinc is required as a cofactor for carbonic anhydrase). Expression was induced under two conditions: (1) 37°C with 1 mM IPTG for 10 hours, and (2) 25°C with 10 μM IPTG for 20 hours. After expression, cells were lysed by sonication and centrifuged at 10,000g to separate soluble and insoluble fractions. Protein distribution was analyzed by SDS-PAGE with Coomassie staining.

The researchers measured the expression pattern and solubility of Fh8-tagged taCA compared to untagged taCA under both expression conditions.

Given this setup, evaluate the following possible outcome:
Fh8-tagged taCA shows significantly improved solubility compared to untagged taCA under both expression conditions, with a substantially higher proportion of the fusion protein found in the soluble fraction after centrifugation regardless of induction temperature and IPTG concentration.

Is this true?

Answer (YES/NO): NO